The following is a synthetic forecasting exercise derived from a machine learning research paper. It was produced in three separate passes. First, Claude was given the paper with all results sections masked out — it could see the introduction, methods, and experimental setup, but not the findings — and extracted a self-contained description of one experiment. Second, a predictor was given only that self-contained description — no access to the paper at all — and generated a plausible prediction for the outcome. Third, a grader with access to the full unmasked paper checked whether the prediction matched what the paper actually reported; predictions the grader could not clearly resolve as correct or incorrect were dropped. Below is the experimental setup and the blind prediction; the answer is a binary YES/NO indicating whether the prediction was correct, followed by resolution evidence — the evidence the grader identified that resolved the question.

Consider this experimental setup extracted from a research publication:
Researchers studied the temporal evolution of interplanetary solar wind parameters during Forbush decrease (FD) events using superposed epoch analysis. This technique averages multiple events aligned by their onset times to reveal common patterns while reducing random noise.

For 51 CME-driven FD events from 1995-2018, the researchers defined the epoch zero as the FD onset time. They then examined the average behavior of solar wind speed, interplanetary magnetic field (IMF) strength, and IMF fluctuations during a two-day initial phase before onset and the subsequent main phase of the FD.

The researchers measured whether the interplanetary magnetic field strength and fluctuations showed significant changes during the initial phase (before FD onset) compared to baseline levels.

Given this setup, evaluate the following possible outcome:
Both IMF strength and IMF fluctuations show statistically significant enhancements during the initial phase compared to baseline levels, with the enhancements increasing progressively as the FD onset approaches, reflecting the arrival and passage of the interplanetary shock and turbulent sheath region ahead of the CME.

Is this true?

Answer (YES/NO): NO